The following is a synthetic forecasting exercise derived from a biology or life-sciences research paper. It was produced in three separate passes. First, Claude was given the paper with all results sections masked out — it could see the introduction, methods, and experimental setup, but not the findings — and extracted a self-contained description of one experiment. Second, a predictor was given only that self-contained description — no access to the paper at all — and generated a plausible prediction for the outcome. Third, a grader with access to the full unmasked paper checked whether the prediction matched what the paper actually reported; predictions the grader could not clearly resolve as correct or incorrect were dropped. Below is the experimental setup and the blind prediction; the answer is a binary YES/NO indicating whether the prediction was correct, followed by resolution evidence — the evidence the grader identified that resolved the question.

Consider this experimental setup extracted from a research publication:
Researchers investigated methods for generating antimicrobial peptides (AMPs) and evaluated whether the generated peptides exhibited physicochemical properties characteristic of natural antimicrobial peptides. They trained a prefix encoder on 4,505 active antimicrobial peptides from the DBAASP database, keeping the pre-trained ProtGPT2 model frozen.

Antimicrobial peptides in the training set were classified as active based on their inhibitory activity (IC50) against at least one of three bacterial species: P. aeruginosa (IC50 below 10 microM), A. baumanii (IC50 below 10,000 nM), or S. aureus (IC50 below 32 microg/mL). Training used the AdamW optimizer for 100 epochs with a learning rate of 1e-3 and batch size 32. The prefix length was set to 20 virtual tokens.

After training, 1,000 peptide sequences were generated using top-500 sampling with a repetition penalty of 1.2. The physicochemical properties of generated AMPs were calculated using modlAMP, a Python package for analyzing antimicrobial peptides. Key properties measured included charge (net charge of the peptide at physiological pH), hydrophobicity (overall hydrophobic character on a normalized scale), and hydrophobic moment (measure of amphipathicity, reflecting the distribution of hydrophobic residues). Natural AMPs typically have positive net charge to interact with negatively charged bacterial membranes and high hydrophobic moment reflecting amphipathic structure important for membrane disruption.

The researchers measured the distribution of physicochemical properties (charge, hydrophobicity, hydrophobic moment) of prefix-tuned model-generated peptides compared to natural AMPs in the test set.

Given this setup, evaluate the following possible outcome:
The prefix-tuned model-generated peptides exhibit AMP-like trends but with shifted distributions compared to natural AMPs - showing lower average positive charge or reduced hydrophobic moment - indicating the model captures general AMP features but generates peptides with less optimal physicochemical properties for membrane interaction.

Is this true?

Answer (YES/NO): NO